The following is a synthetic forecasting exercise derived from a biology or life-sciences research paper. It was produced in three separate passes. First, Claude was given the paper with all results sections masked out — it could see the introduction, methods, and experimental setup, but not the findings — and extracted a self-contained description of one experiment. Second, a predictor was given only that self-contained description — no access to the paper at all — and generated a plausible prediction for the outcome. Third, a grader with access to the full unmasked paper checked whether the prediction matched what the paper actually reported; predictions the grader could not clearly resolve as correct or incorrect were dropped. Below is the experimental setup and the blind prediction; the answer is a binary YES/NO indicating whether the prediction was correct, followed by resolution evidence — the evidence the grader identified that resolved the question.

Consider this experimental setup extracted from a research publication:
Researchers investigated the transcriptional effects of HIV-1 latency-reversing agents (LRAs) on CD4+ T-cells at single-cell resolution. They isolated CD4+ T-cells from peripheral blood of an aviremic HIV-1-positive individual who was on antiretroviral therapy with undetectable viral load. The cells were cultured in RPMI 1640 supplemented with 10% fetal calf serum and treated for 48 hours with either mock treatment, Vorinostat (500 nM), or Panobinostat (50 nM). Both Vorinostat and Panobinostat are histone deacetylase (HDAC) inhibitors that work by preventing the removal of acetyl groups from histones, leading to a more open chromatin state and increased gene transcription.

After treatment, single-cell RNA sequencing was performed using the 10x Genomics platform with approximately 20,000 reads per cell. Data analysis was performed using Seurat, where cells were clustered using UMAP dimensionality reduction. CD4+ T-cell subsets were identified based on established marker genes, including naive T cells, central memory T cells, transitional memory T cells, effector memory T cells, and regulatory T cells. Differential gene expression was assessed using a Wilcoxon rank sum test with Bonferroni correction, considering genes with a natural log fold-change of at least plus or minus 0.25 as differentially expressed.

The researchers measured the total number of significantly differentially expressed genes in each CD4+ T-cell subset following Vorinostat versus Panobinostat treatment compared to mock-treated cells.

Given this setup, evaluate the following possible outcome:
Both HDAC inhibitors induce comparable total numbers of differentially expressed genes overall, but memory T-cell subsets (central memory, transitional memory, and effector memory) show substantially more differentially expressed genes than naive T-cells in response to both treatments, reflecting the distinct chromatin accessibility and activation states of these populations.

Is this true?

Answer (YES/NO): NO